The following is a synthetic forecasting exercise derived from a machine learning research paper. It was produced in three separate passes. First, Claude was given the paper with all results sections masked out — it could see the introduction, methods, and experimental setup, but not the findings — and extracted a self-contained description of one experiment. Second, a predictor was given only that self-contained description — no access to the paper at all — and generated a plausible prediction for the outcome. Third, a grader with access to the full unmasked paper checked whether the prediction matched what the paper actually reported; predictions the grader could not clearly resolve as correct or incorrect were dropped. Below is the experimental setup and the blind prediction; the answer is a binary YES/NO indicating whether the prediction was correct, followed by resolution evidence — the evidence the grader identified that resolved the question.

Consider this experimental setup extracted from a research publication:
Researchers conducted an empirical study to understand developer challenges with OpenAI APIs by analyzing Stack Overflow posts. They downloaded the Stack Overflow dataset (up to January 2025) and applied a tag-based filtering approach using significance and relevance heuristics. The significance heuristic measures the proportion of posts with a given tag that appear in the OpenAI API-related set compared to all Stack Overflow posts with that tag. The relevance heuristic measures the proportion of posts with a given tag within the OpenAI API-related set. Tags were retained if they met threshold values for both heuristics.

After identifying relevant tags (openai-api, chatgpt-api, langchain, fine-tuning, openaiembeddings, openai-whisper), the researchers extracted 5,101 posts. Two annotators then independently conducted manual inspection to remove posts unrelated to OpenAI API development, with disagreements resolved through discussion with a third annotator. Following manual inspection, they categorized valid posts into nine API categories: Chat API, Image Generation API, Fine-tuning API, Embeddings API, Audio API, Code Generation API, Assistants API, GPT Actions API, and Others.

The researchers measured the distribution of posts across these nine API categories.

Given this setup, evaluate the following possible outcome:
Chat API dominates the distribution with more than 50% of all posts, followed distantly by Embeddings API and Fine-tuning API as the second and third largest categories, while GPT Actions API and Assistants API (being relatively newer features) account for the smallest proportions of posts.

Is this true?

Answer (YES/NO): NO